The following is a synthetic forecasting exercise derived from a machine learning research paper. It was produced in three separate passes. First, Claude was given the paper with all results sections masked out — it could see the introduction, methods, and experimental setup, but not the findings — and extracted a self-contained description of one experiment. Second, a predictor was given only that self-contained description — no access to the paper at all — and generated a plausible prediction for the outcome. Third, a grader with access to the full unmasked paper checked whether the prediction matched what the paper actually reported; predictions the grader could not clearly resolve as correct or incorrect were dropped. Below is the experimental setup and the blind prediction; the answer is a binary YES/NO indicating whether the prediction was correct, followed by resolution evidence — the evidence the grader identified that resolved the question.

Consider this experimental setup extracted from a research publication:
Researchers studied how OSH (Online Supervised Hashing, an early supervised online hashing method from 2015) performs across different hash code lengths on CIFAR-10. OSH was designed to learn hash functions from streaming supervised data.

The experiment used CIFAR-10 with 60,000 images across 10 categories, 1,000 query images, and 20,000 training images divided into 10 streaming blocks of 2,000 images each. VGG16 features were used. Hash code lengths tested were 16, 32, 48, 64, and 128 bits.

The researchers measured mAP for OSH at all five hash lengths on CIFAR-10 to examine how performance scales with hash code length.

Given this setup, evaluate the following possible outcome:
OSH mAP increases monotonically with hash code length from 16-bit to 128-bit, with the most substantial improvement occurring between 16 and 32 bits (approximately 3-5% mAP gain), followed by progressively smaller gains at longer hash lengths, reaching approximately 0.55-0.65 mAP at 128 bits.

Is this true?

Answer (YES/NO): NO